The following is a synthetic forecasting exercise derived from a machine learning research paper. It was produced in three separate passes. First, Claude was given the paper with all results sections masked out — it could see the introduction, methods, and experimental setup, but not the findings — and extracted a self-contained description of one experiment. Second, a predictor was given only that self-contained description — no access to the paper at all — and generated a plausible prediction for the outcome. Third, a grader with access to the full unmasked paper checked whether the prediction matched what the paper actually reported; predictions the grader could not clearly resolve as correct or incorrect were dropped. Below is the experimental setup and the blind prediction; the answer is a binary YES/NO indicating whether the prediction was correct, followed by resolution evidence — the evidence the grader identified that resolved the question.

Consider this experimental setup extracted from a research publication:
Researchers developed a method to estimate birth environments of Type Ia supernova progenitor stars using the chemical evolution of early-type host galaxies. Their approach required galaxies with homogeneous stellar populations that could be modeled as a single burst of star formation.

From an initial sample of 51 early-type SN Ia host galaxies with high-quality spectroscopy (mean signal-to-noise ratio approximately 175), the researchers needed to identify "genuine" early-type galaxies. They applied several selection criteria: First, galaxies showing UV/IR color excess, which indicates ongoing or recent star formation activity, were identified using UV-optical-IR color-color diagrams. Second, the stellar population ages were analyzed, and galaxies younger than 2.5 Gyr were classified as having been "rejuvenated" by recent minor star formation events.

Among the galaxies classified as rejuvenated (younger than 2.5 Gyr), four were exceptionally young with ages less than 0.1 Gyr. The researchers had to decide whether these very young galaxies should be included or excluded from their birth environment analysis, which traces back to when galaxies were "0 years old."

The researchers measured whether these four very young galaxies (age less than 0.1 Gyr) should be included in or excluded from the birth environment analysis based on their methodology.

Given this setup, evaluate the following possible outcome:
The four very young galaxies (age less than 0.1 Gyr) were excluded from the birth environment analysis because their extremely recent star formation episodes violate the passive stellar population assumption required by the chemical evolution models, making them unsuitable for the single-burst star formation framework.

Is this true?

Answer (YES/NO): NO